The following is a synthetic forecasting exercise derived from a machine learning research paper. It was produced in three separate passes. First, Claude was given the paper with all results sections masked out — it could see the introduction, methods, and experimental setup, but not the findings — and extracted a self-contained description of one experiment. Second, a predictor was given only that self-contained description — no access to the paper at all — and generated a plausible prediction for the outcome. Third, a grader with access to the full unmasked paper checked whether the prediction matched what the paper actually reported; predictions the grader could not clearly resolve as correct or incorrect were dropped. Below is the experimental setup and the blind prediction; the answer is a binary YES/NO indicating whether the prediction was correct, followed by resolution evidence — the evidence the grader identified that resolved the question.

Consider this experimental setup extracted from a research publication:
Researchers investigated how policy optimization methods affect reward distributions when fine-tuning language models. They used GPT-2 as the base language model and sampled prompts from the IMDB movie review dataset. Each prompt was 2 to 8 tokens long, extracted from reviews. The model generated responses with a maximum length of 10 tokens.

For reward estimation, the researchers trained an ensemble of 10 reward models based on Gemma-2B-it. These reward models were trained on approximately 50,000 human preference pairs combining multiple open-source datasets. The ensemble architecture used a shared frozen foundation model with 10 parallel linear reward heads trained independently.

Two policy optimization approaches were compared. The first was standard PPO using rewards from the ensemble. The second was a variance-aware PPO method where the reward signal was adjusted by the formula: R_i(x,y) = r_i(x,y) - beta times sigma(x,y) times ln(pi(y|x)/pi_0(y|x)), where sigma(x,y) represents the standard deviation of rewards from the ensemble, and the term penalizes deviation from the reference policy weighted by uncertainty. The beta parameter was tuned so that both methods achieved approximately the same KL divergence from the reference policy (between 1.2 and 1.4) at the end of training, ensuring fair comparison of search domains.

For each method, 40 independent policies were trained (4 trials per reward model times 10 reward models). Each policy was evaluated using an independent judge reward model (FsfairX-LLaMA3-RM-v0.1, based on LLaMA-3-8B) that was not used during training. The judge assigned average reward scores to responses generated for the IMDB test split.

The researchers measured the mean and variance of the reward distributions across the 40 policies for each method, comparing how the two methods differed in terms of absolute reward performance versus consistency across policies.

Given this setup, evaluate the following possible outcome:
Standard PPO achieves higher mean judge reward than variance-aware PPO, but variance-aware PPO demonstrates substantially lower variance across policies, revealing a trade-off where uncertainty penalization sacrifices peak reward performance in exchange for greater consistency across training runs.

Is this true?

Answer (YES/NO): YES